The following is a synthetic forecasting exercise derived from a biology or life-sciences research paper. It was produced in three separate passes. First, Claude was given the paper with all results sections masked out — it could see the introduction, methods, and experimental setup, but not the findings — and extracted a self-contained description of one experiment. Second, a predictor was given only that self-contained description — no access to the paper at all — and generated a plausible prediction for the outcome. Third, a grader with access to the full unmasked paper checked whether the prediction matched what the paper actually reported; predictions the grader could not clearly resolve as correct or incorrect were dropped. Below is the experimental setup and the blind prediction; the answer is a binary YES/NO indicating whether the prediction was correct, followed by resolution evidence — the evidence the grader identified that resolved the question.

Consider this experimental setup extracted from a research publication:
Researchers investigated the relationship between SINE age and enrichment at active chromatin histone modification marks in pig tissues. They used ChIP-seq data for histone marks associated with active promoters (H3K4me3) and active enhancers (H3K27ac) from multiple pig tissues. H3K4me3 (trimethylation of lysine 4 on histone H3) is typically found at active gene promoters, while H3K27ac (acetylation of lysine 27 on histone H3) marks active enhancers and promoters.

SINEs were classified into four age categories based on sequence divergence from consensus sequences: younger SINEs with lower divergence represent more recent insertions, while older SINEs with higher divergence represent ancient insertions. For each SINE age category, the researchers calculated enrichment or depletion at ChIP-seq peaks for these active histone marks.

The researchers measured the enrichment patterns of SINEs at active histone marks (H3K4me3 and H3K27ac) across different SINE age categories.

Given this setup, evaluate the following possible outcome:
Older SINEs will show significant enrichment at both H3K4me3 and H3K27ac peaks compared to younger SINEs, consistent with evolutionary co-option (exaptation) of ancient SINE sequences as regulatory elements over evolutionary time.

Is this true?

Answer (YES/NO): YES